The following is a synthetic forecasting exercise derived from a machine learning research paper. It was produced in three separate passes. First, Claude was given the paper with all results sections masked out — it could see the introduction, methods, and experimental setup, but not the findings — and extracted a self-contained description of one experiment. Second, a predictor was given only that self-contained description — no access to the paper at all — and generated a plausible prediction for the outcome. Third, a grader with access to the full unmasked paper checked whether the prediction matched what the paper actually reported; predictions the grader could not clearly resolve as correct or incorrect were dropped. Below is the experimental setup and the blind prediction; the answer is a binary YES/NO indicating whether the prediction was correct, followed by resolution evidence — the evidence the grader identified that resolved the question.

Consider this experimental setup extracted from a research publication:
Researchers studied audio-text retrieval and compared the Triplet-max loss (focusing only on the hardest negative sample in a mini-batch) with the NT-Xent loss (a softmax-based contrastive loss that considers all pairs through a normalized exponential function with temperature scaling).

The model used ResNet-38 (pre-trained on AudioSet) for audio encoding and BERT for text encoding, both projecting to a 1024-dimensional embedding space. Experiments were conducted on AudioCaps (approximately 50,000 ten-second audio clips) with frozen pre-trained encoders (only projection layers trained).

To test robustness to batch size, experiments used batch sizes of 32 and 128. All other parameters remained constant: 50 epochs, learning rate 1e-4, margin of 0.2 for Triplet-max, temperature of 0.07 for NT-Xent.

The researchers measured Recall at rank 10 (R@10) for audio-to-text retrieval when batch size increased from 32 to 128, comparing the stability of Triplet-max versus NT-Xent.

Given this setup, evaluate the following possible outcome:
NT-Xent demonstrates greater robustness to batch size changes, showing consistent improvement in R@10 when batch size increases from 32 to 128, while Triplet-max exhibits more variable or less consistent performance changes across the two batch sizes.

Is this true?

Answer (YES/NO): NO